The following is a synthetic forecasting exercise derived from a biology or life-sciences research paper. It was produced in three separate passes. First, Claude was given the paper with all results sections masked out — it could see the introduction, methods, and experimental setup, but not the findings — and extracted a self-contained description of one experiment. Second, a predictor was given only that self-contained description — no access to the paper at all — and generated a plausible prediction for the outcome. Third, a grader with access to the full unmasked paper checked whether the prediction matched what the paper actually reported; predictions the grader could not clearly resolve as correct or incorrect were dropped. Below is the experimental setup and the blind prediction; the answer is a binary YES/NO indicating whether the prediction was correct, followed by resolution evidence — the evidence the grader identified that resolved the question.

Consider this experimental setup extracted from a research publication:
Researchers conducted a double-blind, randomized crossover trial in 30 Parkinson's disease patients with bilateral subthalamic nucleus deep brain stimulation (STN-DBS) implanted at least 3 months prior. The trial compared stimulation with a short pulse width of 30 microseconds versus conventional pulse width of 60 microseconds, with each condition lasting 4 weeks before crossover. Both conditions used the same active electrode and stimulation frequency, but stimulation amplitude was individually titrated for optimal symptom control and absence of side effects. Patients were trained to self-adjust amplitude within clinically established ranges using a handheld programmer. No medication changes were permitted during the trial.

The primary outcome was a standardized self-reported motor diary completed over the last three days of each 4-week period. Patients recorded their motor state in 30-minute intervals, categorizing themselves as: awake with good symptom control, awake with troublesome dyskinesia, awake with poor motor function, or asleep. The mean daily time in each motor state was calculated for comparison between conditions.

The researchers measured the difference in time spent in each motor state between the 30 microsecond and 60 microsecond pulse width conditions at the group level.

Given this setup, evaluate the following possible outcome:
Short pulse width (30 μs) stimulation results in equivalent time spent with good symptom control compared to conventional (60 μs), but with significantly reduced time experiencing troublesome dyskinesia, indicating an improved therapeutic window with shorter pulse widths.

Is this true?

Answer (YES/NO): NO